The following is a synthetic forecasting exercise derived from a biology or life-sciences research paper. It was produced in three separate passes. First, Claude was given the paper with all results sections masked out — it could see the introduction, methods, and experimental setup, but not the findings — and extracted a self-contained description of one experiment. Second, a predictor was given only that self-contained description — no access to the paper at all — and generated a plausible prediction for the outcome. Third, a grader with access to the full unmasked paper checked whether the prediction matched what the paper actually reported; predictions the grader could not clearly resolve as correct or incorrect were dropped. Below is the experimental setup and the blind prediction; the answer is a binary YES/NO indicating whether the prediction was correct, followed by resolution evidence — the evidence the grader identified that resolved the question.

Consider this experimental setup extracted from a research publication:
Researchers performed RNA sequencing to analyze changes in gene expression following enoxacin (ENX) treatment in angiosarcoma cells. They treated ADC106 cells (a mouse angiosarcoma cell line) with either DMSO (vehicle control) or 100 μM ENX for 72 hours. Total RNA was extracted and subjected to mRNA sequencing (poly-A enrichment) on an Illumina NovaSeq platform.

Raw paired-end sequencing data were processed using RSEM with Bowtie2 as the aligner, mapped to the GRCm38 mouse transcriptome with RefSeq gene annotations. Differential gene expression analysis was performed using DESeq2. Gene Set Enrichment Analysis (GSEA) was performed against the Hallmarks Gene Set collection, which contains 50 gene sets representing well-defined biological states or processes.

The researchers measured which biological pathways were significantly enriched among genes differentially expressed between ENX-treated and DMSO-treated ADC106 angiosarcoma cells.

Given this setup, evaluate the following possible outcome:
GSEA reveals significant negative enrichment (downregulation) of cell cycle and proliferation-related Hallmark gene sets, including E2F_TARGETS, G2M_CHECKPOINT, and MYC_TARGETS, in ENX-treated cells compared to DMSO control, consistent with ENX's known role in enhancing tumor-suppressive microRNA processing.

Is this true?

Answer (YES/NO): NO